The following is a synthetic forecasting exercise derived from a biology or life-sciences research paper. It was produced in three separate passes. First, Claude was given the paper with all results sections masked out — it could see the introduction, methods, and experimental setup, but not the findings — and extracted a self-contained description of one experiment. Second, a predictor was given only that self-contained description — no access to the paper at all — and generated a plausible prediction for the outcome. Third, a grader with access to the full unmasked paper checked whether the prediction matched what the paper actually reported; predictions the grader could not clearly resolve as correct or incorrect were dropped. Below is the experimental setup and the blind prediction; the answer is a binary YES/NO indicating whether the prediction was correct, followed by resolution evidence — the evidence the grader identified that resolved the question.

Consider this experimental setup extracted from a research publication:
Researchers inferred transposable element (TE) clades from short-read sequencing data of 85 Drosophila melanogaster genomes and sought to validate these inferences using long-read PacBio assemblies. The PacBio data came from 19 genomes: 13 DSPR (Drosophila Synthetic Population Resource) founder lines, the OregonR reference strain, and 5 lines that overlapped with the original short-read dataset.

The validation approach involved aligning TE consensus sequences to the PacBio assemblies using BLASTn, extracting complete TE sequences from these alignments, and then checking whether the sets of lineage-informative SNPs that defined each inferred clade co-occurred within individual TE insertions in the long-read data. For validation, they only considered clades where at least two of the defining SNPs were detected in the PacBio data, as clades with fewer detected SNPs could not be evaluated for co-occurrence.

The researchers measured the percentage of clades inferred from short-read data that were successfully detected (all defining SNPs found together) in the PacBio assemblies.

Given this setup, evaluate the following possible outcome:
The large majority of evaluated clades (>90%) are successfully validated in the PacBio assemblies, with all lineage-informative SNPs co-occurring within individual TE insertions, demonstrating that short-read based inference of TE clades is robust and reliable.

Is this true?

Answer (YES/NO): NO